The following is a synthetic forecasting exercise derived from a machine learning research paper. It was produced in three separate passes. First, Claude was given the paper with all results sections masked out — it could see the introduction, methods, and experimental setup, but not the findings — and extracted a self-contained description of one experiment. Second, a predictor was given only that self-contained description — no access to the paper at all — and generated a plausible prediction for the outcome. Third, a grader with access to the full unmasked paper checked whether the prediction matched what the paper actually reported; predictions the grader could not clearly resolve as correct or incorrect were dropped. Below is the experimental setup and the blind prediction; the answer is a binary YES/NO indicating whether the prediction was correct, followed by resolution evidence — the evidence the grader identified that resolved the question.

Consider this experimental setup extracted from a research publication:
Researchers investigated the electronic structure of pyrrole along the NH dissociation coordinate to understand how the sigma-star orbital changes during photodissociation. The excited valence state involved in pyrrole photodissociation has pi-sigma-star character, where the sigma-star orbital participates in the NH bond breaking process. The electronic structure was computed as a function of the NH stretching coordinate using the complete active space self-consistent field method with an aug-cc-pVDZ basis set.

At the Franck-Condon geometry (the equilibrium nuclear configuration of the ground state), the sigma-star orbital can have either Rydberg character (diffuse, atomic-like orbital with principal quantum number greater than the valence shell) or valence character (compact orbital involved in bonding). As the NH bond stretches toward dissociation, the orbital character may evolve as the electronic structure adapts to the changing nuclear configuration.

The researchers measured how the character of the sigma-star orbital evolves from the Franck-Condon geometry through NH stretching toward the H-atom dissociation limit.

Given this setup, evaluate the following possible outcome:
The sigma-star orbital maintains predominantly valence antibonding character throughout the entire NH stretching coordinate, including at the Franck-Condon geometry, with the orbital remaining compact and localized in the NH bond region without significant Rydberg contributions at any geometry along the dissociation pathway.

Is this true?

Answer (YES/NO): NO